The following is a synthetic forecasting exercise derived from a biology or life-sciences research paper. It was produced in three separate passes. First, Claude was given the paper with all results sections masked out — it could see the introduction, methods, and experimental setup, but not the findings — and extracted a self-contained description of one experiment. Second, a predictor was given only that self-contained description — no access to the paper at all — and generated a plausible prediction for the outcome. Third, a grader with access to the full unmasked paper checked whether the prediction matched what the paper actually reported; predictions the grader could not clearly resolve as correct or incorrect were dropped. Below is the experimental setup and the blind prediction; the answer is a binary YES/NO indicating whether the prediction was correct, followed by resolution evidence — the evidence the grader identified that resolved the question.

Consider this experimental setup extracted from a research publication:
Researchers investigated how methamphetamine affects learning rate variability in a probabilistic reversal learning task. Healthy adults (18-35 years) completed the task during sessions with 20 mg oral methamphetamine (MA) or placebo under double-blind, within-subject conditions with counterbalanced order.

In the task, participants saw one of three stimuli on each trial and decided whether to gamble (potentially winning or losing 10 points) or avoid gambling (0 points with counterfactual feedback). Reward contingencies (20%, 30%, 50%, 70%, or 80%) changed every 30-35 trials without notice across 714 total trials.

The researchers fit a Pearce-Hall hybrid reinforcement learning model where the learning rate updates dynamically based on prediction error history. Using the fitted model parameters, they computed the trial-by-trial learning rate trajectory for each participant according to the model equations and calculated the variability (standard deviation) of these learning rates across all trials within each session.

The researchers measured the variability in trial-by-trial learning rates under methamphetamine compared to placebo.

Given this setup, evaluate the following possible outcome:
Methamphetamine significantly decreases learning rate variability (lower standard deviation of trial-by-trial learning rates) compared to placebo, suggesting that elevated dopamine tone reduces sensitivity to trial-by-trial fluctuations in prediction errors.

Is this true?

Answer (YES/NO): YES